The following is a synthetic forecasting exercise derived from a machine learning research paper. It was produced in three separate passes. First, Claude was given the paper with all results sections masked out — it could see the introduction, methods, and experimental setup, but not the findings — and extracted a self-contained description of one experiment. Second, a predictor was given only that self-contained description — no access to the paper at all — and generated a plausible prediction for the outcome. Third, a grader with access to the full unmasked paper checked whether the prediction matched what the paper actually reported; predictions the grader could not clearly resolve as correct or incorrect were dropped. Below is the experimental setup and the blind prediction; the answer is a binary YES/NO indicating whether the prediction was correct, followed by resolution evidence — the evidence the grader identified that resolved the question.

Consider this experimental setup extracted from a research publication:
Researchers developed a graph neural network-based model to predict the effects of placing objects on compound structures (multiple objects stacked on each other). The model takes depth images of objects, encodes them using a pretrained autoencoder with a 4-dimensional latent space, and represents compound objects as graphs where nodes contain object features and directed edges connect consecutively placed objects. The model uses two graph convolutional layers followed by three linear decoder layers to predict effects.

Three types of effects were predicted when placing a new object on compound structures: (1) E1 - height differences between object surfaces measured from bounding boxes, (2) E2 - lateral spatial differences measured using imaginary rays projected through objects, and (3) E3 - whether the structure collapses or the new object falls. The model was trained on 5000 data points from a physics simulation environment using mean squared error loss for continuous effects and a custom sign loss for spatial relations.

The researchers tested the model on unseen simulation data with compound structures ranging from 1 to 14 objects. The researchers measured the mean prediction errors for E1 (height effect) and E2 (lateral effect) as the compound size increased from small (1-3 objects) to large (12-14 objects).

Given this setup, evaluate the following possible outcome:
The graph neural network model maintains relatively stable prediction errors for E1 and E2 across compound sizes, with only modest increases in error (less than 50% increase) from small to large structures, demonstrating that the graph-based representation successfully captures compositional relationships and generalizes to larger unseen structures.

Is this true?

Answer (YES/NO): NO